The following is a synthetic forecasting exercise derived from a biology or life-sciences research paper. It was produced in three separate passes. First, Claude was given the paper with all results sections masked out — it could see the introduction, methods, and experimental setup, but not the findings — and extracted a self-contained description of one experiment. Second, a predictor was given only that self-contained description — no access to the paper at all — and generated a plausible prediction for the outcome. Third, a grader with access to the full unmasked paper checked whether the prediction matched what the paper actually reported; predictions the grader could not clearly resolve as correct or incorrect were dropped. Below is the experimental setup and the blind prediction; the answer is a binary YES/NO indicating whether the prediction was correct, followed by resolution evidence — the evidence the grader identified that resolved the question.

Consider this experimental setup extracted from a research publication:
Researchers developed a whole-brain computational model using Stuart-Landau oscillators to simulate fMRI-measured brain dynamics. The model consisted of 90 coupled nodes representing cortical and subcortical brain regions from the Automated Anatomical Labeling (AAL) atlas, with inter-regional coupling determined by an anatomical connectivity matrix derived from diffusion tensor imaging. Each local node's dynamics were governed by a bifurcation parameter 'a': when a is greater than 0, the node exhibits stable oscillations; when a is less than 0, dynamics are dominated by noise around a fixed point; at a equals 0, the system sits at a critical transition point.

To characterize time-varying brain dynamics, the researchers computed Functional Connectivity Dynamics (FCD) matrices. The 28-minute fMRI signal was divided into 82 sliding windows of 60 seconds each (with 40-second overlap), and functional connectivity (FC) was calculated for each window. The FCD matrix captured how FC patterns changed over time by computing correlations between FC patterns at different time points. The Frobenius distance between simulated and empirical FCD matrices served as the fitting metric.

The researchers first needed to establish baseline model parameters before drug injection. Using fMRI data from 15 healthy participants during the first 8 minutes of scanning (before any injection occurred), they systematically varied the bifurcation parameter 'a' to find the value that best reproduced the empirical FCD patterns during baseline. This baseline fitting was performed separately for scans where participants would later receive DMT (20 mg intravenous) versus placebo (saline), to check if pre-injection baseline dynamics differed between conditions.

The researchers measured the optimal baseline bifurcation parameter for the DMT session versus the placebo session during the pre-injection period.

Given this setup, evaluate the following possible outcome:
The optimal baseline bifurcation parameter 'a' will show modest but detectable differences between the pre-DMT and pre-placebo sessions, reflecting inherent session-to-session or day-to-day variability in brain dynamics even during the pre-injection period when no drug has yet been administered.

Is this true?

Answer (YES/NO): NO